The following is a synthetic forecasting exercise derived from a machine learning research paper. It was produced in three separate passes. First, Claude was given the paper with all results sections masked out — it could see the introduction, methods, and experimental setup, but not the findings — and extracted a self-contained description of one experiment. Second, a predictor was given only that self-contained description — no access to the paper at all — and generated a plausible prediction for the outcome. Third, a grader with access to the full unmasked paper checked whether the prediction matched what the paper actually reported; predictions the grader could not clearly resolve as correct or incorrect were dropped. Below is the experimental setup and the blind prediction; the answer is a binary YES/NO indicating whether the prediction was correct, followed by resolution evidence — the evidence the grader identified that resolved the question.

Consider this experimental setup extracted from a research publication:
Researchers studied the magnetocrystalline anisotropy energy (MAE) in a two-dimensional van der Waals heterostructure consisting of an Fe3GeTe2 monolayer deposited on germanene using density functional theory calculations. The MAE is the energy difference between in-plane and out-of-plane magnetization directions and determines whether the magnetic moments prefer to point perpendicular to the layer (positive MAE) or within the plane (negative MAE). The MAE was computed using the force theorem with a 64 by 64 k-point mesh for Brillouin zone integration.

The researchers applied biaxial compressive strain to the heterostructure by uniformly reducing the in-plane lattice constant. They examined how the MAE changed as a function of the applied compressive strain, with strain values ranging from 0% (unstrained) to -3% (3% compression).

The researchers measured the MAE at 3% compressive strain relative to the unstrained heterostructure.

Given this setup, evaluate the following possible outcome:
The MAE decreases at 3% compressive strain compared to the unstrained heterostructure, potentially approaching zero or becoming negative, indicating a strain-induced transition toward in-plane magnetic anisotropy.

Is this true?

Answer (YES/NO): NO